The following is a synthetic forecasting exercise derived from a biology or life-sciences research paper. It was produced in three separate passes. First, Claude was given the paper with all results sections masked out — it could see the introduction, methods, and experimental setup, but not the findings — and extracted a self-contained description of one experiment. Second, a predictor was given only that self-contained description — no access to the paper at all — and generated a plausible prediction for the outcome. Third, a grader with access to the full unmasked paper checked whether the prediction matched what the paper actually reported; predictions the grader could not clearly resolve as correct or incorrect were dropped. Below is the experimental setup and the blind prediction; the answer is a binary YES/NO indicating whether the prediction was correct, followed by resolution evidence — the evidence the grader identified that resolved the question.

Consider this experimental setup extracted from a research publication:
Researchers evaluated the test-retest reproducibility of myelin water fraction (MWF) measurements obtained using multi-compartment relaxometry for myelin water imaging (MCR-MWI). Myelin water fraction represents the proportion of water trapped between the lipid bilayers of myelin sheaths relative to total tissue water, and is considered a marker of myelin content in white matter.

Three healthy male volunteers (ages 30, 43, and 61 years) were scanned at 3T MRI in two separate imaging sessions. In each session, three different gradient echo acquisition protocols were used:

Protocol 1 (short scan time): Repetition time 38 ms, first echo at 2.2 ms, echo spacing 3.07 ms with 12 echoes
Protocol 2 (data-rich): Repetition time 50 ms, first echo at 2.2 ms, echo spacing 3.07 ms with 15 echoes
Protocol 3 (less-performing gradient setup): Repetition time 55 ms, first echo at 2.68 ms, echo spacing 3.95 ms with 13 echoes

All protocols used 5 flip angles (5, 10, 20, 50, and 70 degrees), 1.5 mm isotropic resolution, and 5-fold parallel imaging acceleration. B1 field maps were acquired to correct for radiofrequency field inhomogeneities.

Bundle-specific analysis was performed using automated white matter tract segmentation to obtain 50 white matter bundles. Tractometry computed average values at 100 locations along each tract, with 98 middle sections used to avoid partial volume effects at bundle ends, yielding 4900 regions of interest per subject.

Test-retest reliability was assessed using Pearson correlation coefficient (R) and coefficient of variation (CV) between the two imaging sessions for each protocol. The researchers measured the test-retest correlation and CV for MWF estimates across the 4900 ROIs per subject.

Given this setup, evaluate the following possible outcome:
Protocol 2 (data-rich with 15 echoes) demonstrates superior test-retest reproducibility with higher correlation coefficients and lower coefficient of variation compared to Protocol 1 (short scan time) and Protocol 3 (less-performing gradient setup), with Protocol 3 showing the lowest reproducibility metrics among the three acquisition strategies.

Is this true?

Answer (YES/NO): NO